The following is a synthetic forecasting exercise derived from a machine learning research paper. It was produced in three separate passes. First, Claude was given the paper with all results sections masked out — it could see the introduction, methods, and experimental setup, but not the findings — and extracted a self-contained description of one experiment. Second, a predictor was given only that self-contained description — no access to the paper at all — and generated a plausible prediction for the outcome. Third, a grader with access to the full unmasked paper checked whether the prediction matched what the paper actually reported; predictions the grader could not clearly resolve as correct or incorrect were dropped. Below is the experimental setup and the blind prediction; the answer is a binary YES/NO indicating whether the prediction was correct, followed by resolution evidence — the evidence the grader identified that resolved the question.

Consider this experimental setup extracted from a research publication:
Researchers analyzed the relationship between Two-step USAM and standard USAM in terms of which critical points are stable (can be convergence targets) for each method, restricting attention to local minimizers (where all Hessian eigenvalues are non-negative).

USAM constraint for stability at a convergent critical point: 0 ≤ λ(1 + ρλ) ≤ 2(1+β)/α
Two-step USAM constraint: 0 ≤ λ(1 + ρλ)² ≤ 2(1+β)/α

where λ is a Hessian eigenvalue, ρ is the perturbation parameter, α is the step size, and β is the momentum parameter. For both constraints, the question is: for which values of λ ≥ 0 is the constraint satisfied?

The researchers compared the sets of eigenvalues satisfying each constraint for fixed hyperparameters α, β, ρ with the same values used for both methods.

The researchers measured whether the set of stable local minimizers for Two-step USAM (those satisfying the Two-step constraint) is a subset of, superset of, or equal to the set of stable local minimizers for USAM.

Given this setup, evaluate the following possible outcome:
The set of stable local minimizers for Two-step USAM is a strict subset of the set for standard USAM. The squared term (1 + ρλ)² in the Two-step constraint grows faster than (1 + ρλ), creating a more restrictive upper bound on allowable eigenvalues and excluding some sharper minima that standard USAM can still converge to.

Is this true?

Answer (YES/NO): YES